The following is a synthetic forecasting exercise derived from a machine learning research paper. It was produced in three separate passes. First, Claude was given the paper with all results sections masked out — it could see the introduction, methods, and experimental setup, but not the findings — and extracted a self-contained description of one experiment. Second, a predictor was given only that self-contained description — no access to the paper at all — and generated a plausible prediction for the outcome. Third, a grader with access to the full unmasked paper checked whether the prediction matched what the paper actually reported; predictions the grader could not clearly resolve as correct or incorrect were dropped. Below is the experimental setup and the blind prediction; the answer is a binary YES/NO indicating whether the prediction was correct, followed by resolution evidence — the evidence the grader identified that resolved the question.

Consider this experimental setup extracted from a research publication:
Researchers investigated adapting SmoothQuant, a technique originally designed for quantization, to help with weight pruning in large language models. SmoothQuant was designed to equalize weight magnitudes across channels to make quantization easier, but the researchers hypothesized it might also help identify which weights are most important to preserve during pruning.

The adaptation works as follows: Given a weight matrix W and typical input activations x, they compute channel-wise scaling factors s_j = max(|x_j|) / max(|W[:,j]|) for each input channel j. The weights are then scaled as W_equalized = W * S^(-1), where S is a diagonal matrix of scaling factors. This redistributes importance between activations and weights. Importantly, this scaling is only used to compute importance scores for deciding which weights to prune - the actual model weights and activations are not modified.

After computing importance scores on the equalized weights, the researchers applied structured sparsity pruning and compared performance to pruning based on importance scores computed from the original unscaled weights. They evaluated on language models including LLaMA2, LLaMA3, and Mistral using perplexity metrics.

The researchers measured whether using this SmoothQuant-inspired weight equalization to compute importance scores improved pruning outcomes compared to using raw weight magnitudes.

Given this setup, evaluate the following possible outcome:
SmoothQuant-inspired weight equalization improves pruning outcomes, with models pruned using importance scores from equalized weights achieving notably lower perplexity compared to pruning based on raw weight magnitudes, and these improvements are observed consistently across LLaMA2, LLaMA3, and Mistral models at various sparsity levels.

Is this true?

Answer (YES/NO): NO